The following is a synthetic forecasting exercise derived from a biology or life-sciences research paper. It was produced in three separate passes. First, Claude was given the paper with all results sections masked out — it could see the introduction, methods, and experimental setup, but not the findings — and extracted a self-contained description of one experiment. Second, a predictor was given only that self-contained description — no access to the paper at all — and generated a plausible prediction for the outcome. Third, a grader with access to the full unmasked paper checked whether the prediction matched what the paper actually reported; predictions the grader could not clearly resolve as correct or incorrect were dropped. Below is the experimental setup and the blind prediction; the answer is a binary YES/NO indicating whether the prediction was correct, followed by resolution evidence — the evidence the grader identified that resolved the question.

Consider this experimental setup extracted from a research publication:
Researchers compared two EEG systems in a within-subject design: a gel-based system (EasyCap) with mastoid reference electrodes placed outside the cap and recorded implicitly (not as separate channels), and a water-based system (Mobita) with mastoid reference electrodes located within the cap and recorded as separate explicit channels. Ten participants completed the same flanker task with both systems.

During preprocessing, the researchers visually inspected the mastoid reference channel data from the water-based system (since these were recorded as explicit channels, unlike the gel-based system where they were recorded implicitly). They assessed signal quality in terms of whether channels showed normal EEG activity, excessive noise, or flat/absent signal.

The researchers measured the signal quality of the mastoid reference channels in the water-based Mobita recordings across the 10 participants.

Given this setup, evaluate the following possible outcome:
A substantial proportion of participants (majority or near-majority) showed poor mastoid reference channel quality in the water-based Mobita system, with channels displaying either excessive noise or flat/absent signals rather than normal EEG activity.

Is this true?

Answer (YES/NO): NO